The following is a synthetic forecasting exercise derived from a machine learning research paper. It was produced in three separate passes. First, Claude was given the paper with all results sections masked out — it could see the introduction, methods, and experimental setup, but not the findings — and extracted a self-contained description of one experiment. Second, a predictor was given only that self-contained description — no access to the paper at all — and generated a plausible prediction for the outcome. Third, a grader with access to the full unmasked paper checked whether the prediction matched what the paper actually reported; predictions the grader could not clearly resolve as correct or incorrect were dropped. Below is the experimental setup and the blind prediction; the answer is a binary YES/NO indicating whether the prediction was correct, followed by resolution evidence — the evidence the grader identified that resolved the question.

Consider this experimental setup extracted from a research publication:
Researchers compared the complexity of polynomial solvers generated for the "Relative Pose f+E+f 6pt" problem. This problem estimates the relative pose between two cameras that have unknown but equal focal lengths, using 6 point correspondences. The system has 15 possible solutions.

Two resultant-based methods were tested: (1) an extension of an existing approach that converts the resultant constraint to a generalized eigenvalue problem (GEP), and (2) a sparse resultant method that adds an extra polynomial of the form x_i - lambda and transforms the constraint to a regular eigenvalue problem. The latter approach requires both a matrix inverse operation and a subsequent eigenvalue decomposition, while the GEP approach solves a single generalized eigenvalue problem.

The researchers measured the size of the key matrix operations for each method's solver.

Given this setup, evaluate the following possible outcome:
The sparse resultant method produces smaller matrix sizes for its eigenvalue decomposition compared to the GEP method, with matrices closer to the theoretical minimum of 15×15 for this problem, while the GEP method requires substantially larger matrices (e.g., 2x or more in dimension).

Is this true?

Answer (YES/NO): NO